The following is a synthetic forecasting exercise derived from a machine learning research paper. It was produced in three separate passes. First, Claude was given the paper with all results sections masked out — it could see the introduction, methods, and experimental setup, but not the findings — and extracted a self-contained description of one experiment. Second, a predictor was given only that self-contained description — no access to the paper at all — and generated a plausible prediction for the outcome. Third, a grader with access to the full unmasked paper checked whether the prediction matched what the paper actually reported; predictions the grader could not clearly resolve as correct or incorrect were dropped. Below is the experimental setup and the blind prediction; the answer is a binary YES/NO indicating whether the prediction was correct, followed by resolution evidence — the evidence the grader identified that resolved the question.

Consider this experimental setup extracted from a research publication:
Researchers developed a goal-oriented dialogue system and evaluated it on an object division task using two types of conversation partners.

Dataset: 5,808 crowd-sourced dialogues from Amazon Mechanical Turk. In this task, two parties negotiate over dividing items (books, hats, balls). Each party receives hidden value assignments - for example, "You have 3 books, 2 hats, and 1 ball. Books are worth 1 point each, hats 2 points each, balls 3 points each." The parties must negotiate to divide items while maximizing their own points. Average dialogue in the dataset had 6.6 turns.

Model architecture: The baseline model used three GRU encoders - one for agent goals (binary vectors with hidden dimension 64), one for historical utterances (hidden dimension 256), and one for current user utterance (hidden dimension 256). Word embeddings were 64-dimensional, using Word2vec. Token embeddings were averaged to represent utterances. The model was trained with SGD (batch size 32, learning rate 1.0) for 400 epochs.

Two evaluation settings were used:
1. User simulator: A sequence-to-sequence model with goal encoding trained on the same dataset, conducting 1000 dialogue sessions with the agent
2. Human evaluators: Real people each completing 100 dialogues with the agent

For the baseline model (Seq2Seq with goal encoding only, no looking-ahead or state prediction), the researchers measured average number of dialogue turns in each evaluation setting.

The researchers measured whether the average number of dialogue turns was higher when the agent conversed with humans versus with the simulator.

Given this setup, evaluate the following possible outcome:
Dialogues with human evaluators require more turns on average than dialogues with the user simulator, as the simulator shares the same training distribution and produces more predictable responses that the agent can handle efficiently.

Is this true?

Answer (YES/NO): YES